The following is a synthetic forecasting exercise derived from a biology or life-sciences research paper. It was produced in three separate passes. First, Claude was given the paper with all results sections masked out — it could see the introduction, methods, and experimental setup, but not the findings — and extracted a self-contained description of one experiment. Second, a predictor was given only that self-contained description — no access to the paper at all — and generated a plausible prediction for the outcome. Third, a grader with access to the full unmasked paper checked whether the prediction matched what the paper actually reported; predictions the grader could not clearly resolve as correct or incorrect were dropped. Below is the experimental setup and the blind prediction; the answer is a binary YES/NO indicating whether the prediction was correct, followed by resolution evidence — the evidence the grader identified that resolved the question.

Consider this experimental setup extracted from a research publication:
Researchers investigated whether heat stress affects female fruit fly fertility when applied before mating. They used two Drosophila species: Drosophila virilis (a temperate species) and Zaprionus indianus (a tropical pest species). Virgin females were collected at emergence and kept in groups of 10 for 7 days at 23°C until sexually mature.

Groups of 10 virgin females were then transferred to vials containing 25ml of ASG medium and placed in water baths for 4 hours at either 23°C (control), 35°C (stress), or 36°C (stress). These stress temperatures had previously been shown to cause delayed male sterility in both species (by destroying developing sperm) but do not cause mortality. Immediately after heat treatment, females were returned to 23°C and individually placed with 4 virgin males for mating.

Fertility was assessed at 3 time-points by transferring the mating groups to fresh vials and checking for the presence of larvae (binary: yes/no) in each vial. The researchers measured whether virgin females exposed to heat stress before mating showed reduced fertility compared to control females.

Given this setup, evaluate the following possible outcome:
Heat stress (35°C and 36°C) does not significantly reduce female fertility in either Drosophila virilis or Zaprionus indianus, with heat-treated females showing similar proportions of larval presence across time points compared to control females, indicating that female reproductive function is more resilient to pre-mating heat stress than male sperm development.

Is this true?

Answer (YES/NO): YES